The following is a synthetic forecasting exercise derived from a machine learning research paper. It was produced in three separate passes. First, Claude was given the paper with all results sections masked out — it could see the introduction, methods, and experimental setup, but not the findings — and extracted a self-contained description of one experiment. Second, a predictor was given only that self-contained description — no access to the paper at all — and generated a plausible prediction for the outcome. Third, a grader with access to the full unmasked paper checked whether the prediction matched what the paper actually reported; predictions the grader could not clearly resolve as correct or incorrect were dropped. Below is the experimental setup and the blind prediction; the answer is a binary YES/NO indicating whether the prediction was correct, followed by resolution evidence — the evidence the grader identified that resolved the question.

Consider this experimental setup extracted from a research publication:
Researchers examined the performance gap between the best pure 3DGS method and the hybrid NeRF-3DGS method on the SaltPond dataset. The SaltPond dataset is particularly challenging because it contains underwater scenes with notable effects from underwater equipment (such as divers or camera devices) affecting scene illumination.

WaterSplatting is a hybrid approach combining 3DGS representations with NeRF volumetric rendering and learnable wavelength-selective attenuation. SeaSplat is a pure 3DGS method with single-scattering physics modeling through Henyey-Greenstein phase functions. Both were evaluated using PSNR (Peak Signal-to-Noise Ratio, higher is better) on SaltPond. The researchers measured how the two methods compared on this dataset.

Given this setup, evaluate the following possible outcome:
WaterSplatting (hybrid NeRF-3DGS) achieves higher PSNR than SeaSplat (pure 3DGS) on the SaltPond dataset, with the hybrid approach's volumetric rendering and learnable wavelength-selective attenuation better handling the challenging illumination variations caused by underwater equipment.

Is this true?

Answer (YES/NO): NO